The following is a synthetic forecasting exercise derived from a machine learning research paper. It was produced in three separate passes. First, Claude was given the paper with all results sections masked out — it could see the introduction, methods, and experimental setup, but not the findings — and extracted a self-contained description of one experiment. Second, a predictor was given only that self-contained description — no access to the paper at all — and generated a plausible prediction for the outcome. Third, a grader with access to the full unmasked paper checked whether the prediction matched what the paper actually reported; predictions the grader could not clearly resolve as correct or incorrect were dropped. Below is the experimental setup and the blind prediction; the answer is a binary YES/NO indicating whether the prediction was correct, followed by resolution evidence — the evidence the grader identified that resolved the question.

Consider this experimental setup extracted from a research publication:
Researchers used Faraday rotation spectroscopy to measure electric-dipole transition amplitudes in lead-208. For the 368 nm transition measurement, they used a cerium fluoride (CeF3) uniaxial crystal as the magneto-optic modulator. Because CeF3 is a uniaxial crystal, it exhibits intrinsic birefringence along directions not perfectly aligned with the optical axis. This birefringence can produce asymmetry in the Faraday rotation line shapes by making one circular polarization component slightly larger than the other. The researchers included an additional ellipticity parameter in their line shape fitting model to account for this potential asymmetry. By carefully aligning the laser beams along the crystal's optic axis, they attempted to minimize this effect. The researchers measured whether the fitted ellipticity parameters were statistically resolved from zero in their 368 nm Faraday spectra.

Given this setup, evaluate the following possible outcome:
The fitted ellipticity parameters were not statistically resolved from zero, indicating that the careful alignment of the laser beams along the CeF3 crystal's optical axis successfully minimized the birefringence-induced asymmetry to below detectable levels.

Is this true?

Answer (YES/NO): YES